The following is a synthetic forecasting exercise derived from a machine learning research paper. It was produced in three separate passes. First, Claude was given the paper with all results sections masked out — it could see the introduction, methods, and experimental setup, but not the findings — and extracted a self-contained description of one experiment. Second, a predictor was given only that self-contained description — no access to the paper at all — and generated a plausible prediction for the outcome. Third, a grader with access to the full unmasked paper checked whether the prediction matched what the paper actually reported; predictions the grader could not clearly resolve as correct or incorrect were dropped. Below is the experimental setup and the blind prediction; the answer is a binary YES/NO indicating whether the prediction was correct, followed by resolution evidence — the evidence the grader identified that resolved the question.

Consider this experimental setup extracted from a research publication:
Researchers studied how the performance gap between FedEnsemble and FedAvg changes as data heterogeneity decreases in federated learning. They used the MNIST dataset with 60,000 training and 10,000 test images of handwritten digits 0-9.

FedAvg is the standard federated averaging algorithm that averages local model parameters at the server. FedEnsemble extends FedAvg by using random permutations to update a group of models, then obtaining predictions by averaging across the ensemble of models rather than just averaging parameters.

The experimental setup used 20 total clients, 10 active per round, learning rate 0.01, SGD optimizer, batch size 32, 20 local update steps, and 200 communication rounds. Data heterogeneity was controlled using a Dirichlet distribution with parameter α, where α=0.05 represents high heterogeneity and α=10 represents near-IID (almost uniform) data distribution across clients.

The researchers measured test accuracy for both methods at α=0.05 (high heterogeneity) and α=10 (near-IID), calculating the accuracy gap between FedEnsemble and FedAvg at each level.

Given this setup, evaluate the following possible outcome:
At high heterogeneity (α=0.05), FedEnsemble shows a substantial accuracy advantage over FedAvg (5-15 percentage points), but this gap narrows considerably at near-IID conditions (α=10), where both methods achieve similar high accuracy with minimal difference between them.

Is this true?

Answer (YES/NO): NO